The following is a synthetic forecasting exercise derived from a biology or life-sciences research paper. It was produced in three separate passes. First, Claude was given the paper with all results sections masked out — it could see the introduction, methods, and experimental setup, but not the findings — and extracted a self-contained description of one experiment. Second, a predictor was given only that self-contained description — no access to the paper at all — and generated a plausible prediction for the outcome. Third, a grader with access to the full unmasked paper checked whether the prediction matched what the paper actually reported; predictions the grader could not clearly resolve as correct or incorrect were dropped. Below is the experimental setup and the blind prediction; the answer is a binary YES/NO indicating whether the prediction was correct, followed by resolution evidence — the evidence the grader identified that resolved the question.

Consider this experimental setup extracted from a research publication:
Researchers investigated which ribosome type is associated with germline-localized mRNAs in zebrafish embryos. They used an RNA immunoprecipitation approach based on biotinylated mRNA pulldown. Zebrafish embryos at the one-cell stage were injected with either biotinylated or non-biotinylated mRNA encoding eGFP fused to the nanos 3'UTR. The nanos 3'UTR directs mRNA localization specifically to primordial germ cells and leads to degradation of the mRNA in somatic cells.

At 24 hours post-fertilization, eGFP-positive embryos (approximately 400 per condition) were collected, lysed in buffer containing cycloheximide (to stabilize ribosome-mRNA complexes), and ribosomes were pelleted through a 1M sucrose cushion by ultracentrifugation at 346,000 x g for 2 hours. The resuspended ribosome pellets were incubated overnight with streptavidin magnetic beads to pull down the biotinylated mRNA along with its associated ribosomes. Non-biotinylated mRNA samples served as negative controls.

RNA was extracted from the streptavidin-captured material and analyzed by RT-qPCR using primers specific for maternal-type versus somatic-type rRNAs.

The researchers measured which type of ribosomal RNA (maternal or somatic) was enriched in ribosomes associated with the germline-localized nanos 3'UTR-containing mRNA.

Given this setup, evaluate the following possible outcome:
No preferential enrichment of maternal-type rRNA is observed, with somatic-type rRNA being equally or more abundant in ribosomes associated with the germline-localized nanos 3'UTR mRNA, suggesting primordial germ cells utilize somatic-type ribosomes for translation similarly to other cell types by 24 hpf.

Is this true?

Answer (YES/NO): NO